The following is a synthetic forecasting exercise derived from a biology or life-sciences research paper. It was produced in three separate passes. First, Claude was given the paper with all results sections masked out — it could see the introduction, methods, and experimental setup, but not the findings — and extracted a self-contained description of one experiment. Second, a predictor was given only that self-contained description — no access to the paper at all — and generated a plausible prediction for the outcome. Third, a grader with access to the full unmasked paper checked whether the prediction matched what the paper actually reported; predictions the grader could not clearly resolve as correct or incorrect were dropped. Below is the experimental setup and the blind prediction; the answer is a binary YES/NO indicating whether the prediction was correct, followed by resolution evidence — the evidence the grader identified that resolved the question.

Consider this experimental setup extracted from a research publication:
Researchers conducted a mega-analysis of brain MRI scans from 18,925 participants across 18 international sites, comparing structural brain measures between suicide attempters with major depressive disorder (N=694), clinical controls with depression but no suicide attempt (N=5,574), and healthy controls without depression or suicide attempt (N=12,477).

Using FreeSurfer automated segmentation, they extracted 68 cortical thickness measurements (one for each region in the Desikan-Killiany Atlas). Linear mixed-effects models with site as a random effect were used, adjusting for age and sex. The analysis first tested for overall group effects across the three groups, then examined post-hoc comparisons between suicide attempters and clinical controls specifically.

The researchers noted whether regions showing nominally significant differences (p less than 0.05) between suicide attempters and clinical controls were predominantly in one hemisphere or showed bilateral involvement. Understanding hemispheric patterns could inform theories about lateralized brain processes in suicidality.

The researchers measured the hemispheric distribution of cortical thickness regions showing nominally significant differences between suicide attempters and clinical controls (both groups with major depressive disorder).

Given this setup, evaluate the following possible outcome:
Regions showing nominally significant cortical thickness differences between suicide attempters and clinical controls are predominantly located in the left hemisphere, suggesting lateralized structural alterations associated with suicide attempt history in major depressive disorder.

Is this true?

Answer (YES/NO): YES